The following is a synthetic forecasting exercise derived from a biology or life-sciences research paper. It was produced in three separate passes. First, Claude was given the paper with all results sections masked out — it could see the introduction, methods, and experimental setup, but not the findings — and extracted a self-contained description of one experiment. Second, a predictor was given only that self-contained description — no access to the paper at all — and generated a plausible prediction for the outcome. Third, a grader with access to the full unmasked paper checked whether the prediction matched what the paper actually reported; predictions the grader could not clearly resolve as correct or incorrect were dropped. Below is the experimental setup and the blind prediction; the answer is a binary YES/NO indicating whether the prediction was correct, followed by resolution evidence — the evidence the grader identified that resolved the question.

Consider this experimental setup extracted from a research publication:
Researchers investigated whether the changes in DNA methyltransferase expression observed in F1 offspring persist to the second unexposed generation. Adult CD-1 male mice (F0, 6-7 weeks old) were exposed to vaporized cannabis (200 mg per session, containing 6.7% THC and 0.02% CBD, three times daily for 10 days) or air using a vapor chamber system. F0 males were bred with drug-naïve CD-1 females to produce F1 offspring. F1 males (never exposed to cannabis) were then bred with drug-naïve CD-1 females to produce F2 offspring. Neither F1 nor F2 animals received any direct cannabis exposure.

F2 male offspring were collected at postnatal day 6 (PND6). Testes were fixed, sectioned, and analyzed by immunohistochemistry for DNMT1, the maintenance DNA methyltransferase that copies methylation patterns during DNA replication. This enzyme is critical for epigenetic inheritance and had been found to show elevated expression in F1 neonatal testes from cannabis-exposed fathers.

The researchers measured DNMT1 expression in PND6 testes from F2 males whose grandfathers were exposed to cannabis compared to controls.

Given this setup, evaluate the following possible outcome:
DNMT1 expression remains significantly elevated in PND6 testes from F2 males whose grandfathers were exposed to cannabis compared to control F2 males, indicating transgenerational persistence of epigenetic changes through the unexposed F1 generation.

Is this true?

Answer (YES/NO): NO